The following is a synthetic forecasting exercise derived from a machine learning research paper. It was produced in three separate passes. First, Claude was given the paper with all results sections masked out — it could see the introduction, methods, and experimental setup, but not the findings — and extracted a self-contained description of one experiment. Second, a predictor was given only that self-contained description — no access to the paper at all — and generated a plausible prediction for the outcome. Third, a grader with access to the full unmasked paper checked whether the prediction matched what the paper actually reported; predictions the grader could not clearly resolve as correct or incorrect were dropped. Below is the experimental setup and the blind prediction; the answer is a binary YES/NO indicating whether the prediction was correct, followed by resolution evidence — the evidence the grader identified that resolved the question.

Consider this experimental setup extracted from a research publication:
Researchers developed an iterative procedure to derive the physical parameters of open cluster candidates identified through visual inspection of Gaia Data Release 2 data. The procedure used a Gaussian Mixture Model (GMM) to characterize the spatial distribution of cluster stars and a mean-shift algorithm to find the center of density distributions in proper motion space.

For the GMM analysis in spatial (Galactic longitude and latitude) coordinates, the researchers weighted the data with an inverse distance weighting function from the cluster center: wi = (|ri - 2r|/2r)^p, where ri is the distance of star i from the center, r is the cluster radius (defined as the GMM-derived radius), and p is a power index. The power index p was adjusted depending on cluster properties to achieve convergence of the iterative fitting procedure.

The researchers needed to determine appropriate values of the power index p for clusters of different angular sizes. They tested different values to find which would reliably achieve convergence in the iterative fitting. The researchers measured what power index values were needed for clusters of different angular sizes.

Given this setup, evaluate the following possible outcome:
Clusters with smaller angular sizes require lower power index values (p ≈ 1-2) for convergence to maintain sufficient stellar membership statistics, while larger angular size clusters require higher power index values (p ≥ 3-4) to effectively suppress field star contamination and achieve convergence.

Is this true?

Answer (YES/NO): NO